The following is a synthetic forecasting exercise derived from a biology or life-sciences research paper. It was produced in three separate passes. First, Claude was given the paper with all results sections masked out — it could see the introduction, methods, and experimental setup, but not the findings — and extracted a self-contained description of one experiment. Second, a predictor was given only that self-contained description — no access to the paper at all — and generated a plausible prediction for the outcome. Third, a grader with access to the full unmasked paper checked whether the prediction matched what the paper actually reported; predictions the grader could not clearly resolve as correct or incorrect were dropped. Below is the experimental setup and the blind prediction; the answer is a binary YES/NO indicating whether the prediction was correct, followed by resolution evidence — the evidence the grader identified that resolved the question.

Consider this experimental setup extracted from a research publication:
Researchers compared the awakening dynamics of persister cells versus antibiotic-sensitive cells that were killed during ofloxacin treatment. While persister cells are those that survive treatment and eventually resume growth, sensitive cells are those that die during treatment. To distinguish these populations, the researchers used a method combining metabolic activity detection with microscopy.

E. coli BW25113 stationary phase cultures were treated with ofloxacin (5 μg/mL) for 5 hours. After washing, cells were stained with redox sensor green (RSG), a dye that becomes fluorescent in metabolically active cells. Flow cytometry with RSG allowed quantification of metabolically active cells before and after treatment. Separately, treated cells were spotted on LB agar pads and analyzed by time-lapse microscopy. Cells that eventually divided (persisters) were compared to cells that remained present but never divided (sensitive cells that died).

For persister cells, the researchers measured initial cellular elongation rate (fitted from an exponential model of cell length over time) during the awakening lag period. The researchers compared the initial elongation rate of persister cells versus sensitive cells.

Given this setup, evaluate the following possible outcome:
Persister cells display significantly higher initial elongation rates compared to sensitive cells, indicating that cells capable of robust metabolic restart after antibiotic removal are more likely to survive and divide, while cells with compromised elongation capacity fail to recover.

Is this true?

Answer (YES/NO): NO